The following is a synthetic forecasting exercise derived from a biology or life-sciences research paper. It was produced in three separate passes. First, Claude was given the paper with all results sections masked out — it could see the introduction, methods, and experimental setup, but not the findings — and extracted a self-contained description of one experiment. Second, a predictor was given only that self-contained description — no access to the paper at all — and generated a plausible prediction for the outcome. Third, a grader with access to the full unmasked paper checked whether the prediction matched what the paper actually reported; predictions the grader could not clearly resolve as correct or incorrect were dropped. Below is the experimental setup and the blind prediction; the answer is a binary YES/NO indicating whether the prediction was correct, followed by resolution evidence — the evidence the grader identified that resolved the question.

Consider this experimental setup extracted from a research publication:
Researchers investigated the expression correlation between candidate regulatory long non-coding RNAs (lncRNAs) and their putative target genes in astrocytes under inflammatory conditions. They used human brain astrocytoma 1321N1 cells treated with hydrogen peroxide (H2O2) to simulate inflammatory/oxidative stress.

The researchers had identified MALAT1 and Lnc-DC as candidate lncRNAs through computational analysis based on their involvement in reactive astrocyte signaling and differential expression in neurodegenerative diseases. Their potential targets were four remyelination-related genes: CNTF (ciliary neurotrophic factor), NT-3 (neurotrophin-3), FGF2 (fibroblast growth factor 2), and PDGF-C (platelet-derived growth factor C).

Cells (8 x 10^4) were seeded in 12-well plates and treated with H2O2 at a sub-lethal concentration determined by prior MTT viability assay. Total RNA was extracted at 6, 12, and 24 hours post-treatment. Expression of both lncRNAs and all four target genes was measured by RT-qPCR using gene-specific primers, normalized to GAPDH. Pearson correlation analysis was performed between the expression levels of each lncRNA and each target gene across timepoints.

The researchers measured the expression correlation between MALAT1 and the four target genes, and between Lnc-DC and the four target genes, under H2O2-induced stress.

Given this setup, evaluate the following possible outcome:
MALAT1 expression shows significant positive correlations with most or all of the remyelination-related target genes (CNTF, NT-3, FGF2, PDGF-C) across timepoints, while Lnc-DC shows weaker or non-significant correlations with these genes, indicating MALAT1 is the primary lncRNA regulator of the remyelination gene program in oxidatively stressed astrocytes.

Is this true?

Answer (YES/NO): NO